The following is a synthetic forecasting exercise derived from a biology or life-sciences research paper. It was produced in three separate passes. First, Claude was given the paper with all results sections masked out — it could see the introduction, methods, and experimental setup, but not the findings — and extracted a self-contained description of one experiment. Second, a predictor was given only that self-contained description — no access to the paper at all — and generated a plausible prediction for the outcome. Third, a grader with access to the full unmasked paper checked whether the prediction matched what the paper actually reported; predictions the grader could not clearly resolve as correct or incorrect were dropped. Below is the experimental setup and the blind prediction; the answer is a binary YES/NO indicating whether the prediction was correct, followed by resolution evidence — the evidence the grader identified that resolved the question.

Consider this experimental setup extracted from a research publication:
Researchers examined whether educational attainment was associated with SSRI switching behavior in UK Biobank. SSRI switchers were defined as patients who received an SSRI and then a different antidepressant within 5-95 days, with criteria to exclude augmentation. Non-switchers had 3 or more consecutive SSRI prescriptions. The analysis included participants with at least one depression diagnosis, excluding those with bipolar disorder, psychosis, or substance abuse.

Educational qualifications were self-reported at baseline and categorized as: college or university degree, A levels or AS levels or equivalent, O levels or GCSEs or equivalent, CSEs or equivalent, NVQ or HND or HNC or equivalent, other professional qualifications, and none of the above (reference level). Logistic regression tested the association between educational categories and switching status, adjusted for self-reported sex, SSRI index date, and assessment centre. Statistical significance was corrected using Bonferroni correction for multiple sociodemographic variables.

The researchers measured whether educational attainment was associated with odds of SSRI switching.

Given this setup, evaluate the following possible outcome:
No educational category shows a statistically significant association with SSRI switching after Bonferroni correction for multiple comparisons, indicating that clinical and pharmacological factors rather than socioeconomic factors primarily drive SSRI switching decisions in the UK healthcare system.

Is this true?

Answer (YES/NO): NO